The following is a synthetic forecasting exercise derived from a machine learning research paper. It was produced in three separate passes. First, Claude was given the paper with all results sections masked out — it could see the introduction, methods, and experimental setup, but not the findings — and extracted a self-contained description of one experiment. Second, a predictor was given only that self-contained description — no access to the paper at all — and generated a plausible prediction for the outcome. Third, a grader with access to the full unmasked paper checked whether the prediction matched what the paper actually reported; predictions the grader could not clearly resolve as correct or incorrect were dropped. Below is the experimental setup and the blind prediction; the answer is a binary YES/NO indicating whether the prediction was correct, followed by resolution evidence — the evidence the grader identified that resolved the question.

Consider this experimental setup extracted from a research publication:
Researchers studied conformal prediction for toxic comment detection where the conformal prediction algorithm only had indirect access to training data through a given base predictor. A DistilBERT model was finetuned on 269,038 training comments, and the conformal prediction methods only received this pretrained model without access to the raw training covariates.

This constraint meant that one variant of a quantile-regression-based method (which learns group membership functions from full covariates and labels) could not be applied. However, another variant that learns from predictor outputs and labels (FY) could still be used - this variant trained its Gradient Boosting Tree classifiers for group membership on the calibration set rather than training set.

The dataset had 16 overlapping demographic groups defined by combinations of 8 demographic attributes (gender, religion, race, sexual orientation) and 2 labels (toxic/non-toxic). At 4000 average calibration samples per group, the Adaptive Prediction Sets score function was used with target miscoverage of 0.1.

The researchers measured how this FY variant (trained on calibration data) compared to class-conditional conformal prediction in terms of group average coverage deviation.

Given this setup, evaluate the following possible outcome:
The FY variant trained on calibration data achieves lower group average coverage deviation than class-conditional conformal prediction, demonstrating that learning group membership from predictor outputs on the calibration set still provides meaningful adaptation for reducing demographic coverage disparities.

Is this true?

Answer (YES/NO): YES